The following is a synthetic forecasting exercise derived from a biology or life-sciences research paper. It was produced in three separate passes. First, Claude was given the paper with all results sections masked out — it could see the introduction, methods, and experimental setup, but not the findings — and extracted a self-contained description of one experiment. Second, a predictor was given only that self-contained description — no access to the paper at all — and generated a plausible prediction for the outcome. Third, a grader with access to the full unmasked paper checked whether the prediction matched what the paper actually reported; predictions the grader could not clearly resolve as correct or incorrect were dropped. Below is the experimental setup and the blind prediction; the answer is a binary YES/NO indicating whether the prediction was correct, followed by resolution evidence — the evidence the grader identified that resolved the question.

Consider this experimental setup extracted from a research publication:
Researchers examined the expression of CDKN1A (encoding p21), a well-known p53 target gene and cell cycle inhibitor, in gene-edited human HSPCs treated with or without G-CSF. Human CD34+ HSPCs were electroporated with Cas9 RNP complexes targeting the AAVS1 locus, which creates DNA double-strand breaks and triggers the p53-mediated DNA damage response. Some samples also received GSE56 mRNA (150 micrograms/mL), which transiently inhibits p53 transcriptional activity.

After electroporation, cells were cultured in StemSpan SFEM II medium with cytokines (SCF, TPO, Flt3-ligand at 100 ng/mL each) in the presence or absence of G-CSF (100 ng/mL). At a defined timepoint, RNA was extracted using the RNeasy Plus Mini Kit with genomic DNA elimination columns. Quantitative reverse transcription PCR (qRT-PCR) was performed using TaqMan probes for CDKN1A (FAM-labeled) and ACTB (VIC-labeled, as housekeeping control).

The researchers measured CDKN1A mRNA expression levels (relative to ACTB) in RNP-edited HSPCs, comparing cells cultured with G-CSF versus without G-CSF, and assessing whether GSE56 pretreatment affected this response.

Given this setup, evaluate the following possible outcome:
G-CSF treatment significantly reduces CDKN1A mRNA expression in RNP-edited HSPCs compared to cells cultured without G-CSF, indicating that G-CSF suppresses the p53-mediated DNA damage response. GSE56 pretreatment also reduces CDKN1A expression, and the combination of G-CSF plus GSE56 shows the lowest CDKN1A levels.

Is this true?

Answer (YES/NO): NO